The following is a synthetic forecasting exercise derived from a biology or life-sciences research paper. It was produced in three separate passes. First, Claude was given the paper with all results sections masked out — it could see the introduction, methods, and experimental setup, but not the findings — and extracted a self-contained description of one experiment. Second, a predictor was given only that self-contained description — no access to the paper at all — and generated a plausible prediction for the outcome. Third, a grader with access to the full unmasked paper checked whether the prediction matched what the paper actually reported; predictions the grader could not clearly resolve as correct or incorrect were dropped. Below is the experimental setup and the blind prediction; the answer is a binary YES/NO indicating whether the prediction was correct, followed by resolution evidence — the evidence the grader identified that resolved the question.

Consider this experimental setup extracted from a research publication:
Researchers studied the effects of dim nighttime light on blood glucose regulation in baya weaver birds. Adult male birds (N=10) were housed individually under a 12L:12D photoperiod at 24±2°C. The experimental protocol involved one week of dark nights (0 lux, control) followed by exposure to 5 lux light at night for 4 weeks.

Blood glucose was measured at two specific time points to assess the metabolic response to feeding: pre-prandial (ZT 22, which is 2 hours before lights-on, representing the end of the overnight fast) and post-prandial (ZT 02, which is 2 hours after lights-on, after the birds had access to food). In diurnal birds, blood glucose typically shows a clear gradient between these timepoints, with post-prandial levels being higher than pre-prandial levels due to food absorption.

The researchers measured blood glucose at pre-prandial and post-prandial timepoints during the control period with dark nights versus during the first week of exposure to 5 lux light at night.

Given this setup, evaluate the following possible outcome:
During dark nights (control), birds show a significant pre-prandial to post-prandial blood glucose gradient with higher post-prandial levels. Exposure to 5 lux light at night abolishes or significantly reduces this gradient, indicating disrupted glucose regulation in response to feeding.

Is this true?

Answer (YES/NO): YES